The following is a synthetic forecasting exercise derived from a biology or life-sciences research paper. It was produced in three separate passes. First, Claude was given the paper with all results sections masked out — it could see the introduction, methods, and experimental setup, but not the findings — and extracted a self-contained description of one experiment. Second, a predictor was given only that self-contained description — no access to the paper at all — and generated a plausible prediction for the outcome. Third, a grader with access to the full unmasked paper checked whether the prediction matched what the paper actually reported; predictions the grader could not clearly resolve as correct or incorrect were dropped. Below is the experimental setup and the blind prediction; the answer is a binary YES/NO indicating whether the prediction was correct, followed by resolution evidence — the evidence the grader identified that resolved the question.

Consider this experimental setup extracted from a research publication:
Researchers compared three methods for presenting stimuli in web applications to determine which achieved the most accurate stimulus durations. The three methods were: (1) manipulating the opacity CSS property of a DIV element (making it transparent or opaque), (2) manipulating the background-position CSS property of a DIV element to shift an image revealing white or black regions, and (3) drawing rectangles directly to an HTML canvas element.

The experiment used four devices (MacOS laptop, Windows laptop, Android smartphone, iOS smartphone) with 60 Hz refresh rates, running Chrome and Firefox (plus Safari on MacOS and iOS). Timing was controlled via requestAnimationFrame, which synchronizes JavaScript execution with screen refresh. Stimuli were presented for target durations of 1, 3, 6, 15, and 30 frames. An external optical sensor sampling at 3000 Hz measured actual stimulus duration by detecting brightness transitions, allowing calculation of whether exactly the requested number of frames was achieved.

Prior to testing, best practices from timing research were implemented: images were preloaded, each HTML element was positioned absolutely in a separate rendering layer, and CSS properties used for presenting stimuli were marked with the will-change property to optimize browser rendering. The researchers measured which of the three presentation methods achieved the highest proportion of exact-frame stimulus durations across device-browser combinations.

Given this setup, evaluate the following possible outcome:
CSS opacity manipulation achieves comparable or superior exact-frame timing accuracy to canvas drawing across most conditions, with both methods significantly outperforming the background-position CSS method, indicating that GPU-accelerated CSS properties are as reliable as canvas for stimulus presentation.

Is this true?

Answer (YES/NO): NO